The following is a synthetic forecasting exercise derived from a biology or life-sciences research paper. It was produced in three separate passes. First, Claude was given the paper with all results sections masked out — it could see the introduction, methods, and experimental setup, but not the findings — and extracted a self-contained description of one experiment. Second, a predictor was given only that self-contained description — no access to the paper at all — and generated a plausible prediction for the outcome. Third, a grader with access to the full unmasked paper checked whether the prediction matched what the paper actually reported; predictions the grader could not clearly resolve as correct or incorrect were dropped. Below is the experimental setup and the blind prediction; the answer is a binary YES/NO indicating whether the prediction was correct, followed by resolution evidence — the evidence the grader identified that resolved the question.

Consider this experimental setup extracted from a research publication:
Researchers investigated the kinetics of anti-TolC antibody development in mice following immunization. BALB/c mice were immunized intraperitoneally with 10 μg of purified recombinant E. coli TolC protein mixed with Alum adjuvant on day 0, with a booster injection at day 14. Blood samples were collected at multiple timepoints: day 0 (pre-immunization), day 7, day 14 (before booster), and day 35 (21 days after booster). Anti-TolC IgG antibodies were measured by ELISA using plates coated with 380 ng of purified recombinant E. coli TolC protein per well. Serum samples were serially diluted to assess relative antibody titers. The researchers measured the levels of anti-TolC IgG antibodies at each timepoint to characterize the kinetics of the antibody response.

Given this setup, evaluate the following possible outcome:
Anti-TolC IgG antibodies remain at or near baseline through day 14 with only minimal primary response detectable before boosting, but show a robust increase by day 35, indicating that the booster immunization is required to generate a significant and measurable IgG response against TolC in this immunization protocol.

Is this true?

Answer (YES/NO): NO